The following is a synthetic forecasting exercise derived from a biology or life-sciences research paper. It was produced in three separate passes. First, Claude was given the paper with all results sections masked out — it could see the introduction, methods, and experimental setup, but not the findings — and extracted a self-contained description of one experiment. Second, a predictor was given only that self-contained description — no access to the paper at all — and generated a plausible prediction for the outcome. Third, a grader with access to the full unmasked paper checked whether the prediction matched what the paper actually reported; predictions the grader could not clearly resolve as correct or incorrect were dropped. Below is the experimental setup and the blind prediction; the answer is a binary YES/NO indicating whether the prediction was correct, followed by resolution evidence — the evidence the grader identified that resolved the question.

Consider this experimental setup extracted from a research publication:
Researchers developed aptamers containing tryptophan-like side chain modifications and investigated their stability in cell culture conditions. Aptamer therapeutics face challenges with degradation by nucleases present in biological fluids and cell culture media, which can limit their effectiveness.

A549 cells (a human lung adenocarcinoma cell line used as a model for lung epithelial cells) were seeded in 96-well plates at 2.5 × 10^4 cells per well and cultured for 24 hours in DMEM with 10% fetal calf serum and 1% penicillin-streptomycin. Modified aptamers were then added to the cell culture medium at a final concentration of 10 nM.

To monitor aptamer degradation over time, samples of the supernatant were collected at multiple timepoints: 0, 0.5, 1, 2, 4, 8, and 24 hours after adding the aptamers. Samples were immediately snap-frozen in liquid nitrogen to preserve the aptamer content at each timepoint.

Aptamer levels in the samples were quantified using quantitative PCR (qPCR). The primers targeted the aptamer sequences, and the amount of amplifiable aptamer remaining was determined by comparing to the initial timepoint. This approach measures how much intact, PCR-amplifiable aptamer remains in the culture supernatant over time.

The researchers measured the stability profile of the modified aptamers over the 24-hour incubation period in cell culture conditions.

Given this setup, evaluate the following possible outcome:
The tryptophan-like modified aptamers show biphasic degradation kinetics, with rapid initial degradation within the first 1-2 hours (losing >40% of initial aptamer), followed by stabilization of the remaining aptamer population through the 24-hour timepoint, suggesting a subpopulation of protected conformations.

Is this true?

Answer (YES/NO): NO